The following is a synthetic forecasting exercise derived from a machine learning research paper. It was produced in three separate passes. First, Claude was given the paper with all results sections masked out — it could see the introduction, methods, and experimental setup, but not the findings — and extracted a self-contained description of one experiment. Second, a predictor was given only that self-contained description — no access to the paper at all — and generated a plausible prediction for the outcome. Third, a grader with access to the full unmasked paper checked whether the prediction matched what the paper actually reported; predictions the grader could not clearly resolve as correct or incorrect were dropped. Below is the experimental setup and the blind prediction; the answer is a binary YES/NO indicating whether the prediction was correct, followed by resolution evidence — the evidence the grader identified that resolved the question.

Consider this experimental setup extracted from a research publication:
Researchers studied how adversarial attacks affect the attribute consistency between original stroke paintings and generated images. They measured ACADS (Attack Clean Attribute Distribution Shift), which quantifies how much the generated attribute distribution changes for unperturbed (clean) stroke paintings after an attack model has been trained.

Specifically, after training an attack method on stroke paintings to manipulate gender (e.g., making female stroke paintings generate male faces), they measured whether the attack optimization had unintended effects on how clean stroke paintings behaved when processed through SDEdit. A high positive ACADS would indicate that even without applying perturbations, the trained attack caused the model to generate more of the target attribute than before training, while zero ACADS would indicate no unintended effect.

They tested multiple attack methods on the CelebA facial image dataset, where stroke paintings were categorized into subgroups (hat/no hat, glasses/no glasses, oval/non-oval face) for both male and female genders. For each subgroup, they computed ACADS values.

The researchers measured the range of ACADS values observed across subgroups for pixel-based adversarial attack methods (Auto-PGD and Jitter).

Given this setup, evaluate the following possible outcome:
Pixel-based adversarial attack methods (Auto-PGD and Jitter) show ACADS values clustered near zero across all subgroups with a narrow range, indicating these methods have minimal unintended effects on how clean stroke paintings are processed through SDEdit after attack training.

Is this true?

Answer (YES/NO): NO